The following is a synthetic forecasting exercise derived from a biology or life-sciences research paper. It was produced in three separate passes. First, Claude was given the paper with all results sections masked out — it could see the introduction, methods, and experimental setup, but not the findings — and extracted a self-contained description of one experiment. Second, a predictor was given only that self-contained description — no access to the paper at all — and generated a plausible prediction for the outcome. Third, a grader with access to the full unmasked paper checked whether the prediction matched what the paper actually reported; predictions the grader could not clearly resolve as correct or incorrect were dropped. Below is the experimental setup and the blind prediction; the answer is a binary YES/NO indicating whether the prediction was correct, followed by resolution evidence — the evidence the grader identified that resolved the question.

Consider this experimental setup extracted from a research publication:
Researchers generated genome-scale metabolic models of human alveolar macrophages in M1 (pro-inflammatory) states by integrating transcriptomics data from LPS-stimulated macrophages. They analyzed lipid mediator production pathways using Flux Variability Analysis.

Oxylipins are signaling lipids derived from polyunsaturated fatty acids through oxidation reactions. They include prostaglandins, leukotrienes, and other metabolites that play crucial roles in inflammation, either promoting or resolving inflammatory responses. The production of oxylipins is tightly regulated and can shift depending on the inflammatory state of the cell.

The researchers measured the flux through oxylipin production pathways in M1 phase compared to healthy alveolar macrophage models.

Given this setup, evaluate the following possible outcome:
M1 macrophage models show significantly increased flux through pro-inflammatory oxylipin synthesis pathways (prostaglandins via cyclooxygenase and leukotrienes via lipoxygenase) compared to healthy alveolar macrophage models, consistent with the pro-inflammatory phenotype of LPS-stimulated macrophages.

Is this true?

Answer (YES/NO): NO